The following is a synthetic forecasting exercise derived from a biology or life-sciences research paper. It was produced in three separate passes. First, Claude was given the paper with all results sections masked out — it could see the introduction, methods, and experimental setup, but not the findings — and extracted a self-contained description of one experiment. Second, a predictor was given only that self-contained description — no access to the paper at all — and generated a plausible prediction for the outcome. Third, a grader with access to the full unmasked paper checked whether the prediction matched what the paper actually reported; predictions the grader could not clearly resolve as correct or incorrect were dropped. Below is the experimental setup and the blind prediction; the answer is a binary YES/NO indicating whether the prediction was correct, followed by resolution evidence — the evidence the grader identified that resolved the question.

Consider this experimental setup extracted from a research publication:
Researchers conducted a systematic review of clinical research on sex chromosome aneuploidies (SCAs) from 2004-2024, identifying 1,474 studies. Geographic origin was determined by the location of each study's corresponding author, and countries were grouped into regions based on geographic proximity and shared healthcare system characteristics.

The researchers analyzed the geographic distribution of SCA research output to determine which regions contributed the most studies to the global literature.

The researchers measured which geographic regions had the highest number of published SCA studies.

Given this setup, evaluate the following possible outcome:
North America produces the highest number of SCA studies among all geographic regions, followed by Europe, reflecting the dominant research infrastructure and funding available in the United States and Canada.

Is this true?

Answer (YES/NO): NO